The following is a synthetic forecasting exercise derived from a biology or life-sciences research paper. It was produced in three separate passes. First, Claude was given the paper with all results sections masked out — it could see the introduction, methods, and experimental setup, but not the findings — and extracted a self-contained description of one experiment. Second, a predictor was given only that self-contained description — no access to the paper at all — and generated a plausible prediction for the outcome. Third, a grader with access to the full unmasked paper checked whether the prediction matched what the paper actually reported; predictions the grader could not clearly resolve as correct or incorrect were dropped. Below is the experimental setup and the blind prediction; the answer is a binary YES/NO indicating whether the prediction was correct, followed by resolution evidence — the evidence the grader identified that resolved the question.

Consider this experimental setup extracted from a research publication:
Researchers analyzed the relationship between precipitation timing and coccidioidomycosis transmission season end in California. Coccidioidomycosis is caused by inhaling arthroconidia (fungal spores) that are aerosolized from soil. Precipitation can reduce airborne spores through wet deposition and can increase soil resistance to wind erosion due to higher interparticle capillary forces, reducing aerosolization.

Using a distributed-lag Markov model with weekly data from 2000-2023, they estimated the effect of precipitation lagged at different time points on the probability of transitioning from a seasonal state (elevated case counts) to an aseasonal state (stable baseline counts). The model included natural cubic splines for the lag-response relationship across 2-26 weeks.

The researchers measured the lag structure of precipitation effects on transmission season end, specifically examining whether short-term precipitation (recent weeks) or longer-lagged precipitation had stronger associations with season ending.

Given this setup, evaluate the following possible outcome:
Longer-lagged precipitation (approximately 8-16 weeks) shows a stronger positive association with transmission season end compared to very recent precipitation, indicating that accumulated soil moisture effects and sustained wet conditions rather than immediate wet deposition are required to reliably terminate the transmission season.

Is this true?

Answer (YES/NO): NO